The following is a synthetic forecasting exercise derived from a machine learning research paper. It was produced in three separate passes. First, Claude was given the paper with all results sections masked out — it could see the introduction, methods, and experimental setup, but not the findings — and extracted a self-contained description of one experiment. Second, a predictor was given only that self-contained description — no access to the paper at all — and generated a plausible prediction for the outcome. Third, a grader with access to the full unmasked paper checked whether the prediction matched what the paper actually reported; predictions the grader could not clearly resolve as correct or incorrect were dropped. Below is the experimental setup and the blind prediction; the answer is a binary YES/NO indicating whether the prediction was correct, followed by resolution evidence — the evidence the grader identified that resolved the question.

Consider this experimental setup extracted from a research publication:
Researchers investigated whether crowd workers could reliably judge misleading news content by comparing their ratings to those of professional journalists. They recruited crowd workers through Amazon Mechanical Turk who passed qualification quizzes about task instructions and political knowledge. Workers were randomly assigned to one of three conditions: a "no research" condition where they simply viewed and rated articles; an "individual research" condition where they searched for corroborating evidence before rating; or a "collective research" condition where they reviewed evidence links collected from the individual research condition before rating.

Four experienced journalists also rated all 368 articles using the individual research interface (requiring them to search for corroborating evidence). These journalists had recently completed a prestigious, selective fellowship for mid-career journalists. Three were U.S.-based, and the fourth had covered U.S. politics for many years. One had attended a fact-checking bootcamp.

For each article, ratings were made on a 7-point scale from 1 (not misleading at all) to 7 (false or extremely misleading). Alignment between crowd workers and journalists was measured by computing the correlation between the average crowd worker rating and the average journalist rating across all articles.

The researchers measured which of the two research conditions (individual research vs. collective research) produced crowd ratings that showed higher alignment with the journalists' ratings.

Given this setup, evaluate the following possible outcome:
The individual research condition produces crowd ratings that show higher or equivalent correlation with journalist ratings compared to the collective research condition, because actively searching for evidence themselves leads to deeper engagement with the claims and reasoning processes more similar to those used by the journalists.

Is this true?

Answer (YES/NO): YES